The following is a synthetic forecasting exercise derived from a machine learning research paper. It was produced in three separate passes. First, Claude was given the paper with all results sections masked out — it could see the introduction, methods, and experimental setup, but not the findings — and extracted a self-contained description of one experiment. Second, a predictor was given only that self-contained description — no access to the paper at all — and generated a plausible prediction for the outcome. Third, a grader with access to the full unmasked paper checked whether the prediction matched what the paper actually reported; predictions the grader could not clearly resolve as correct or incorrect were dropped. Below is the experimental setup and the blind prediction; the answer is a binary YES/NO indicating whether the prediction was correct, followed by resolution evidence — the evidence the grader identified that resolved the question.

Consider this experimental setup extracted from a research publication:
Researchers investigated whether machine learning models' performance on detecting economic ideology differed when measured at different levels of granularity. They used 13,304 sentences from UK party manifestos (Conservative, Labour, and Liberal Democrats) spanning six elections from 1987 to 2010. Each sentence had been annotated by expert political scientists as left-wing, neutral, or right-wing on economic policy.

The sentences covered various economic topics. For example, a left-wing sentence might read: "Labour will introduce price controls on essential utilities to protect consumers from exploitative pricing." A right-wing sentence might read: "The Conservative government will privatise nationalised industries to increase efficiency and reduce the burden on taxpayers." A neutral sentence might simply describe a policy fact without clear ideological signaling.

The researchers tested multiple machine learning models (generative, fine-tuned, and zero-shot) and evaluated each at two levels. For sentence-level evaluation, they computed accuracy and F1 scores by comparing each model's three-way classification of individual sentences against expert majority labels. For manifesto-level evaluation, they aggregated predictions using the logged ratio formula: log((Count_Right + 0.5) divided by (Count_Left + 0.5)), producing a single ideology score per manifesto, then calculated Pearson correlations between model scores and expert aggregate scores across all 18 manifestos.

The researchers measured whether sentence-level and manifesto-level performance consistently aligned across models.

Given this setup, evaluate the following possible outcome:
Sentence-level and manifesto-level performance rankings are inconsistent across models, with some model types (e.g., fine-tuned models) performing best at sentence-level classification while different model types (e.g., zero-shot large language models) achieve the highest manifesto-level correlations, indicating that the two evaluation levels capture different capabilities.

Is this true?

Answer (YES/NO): NO